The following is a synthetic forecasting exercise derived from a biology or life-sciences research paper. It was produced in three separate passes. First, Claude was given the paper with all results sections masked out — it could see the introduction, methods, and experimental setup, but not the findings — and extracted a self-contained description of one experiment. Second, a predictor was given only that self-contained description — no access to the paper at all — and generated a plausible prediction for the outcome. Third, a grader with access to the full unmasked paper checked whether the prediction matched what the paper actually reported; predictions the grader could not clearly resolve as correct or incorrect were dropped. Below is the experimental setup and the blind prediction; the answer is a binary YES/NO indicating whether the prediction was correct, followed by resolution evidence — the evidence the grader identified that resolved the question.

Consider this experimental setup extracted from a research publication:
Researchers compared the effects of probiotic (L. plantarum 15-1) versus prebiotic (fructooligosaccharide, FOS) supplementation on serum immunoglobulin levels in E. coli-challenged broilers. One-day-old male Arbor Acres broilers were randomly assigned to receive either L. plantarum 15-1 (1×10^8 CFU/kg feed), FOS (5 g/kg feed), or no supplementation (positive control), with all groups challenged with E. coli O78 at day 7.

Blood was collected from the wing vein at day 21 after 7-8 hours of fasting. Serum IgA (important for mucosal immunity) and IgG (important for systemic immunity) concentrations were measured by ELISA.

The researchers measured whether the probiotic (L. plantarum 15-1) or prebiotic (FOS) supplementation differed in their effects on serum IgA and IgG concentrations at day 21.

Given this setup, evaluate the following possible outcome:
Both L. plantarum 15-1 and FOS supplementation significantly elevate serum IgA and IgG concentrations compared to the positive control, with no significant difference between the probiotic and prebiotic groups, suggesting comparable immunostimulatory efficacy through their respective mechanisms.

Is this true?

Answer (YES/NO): NO